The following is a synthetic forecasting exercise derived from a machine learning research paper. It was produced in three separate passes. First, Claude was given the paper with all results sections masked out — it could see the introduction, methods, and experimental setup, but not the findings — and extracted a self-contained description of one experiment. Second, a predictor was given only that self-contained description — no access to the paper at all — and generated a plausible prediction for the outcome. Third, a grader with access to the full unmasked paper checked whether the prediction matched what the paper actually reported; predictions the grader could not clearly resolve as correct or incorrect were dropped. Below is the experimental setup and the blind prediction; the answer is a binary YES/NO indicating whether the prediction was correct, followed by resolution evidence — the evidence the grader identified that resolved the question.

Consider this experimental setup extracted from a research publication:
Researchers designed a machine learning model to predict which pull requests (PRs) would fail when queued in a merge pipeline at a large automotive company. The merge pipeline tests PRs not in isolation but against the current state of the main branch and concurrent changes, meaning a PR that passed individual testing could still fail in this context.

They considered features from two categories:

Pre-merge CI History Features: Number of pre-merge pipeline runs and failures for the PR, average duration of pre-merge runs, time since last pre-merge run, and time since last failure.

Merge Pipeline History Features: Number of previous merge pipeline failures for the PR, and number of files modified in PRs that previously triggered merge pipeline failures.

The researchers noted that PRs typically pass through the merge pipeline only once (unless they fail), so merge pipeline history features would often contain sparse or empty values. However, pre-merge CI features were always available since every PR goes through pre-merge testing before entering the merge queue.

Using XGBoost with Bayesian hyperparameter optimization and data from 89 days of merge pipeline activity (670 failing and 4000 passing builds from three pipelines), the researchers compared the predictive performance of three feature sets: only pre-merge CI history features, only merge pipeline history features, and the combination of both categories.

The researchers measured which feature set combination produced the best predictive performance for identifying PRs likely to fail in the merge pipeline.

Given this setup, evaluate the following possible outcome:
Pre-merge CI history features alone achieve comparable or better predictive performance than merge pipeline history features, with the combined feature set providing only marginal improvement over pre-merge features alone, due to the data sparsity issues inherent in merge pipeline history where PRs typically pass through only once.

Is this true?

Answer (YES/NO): NO